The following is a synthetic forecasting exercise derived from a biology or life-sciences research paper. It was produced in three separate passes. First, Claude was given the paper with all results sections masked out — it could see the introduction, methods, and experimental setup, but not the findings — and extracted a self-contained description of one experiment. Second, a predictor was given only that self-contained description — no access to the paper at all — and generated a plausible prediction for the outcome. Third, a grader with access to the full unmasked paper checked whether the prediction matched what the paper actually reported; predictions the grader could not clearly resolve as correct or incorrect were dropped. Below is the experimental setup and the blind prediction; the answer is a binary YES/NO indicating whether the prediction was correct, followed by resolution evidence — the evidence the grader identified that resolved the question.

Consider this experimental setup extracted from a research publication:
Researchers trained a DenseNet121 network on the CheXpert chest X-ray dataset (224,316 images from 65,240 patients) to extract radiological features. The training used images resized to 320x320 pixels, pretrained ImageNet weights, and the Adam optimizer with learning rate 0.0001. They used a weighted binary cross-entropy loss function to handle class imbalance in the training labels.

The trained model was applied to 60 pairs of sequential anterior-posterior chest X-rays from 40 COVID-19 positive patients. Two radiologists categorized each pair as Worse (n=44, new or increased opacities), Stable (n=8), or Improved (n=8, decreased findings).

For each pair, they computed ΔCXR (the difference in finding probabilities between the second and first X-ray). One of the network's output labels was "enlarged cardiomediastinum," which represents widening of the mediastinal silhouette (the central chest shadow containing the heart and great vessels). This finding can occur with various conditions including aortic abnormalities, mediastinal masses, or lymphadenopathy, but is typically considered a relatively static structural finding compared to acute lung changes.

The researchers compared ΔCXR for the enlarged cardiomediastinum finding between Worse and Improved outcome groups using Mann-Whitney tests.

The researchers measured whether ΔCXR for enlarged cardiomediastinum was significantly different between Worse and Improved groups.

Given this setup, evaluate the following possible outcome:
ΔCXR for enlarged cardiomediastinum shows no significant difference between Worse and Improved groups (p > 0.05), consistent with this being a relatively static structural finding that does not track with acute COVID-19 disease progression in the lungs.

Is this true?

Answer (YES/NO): YES